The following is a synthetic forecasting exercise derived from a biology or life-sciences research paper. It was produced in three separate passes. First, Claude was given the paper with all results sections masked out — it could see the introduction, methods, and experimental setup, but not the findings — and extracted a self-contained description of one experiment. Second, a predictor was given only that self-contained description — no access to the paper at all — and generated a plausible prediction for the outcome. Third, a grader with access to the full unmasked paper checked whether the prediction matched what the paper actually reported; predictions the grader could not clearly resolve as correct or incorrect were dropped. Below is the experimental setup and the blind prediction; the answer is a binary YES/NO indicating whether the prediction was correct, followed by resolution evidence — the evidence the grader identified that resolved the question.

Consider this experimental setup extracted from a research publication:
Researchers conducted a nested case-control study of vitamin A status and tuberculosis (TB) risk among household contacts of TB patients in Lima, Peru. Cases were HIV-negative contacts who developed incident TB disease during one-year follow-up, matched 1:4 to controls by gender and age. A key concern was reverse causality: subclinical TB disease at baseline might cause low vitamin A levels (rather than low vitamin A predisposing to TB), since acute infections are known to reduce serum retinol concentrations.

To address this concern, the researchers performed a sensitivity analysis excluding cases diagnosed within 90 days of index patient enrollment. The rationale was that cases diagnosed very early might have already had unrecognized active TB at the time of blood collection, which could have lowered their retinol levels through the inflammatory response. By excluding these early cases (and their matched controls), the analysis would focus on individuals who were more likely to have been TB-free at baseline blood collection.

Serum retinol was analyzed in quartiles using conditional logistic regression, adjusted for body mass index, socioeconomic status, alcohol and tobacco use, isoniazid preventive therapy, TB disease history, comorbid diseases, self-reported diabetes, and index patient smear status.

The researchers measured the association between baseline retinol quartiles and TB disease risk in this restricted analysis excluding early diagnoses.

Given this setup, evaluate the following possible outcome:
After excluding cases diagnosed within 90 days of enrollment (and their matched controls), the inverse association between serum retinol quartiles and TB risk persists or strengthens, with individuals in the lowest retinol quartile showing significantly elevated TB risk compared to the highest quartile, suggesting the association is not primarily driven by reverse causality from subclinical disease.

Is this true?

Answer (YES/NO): YES